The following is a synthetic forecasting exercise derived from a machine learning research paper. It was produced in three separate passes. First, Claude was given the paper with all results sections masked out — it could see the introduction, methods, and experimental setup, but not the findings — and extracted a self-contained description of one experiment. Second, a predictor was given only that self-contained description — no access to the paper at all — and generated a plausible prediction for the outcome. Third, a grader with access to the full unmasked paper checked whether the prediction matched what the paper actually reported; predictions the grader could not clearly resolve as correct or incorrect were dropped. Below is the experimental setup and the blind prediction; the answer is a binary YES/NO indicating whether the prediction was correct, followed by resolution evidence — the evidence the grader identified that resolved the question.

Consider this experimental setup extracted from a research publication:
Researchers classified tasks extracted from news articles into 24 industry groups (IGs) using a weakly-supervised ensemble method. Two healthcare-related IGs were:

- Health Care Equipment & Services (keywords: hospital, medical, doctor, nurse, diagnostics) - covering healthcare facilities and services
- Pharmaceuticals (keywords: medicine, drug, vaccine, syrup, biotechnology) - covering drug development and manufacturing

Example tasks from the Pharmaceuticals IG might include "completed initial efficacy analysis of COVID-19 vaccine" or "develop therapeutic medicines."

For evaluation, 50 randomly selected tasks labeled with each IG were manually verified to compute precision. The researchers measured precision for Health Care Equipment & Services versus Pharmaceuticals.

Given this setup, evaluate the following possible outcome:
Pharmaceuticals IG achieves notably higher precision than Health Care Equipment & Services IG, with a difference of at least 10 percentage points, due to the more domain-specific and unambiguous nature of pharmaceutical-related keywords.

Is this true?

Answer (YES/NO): NO